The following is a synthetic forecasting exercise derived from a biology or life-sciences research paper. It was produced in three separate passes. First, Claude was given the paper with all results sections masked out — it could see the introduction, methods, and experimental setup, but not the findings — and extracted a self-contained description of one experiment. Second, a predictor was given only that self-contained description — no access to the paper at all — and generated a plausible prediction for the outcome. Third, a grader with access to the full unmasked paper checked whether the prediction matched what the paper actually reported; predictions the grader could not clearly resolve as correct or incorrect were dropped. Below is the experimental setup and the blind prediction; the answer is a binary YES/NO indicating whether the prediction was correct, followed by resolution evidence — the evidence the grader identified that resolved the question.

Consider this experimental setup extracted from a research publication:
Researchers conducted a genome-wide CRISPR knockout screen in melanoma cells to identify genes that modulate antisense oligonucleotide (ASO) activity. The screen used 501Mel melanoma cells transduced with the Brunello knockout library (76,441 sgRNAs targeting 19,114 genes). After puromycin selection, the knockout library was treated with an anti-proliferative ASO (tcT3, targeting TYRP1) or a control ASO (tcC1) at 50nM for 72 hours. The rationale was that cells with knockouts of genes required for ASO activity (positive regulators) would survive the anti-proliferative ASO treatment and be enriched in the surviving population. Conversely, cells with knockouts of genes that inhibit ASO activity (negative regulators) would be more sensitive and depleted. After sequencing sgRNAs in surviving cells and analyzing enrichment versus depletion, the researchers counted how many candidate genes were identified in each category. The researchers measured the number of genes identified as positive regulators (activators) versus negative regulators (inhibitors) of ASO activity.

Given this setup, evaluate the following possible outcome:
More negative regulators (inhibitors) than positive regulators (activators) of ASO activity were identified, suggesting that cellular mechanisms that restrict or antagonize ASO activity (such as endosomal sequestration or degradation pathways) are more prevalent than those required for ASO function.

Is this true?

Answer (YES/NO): NO